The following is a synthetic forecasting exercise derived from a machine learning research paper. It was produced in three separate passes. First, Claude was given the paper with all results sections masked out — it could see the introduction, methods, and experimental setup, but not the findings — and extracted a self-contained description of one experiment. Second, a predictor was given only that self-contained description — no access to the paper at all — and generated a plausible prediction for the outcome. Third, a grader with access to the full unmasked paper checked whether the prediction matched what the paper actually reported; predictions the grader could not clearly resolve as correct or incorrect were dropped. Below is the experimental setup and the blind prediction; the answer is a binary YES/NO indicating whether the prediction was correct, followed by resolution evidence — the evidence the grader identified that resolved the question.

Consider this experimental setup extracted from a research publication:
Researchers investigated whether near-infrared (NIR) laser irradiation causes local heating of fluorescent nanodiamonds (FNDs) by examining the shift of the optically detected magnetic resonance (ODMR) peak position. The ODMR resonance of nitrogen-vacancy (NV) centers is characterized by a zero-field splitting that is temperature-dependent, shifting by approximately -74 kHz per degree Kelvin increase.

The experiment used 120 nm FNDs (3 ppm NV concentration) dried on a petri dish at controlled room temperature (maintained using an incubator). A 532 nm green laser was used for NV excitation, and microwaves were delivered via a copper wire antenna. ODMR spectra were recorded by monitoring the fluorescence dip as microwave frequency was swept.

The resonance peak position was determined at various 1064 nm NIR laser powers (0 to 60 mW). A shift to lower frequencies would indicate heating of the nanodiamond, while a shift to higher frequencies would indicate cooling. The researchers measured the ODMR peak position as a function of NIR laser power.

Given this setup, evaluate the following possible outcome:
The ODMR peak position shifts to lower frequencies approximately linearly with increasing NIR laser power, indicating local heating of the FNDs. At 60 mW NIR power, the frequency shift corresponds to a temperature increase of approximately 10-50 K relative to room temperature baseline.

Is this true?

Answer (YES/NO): NO